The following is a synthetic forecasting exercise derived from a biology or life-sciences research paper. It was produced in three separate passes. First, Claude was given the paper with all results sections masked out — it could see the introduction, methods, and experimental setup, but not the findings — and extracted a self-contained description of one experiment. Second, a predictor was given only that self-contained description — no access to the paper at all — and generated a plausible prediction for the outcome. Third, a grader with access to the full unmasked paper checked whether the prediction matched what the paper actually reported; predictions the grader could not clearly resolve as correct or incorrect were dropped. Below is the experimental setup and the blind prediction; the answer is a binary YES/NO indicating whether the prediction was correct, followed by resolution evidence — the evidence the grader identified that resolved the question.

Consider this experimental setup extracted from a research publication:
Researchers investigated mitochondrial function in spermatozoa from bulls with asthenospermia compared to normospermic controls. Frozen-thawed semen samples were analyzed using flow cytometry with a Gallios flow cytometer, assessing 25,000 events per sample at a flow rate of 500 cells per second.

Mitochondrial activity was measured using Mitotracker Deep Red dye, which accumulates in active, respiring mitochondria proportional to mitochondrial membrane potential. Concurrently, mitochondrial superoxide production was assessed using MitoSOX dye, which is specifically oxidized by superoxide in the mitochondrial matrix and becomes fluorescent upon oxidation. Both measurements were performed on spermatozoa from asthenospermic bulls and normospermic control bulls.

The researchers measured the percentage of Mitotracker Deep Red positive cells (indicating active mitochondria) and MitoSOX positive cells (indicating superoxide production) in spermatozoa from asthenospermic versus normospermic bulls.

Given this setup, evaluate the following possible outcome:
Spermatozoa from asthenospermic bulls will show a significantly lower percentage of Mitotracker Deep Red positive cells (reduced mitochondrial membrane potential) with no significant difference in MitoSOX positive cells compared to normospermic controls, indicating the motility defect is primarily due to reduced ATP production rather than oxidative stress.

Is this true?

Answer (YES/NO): NO